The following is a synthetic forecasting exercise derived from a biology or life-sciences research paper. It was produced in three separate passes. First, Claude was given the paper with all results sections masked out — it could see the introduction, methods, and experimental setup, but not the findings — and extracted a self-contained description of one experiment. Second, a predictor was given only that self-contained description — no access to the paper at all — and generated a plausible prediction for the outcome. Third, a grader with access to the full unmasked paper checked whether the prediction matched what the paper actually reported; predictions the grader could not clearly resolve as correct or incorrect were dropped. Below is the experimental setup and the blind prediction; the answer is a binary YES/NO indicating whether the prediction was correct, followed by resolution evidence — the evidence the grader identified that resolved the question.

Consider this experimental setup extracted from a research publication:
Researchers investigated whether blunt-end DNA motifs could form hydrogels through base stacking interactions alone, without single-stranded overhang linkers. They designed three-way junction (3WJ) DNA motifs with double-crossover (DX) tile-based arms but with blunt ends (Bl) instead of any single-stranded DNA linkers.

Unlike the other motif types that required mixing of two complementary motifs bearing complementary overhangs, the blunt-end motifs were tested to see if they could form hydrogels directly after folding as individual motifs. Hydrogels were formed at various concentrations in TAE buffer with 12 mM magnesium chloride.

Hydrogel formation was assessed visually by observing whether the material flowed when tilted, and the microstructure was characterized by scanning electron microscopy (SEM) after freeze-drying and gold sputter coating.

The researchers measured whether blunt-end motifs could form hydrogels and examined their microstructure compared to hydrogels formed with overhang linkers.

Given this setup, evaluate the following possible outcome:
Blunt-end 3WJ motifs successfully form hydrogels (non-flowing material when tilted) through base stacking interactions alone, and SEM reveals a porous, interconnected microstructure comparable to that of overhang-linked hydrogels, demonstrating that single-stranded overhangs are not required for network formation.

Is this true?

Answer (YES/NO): YES